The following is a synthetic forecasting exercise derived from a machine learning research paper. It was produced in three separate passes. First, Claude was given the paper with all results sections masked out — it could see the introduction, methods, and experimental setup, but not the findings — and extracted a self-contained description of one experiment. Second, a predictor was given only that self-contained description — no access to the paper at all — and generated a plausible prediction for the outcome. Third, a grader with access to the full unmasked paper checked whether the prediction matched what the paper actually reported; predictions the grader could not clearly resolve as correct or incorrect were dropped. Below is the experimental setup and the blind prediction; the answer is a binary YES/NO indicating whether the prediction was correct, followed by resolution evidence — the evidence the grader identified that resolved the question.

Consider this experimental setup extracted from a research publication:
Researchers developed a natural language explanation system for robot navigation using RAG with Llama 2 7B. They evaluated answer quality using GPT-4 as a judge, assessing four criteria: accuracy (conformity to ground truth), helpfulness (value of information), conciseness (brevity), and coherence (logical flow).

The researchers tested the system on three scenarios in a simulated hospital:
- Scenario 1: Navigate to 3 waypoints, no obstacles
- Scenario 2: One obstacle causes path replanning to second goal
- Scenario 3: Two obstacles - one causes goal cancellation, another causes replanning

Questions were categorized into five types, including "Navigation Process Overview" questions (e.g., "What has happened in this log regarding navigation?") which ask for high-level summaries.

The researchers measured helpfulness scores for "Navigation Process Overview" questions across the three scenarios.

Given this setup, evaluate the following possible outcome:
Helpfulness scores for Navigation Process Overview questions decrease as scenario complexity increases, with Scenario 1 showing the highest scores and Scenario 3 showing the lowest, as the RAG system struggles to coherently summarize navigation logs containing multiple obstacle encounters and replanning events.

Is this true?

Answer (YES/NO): NO